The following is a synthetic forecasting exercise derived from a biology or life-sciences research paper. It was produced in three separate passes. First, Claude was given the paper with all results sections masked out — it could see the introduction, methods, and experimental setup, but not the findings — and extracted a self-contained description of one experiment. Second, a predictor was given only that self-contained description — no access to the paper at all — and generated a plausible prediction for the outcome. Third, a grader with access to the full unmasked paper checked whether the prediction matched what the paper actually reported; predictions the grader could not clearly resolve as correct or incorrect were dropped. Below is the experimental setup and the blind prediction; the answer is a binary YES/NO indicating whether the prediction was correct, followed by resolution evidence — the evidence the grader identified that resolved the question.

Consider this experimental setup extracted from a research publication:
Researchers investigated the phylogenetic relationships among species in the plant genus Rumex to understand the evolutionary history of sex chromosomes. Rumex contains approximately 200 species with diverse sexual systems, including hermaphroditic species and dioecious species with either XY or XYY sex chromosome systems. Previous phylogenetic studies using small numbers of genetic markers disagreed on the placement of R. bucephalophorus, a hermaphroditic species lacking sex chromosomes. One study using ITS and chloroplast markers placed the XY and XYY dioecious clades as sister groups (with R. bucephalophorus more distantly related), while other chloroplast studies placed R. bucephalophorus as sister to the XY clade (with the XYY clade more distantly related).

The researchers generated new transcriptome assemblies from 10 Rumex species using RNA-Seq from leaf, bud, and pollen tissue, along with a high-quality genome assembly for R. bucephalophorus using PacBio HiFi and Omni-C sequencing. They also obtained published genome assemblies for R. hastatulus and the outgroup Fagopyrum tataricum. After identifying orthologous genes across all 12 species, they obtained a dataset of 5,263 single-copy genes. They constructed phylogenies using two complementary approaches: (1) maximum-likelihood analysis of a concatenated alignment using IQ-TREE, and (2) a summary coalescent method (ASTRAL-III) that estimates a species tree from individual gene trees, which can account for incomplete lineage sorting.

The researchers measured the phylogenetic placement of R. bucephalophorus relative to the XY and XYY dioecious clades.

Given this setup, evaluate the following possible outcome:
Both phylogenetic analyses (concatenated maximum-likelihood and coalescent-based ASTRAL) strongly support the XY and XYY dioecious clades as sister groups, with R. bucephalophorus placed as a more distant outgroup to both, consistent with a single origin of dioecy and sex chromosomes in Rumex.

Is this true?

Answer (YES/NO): NO